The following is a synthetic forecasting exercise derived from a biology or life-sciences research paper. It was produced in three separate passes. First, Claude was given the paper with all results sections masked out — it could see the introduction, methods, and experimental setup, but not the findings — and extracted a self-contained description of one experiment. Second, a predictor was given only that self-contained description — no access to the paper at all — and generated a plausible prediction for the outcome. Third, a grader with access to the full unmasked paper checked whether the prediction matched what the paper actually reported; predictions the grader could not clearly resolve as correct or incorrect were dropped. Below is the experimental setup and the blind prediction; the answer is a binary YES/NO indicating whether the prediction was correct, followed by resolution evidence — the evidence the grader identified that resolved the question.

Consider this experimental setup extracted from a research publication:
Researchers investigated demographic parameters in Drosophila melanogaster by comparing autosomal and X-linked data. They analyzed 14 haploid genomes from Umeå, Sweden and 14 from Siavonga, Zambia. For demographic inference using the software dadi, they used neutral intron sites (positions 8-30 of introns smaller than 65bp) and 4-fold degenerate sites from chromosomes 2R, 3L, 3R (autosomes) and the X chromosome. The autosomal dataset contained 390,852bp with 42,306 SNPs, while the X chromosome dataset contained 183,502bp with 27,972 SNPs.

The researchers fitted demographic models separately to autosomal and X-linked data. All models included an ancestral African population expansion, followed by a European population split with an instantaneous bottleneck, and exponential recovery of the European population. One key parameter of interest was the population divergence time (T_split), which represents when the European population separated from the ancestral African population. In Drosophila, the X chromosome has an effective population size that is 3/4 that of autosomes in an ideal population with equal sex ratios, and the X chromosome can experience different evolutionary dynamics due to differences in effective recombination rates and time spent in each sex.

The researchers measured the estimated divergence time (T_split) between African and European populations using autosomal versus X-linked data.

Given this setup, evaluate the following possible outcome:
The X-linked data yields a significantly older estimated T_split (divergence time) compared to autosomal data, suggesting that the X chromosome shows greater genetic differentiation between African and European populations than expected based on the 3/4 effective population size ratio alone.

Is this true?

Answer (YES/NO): NO